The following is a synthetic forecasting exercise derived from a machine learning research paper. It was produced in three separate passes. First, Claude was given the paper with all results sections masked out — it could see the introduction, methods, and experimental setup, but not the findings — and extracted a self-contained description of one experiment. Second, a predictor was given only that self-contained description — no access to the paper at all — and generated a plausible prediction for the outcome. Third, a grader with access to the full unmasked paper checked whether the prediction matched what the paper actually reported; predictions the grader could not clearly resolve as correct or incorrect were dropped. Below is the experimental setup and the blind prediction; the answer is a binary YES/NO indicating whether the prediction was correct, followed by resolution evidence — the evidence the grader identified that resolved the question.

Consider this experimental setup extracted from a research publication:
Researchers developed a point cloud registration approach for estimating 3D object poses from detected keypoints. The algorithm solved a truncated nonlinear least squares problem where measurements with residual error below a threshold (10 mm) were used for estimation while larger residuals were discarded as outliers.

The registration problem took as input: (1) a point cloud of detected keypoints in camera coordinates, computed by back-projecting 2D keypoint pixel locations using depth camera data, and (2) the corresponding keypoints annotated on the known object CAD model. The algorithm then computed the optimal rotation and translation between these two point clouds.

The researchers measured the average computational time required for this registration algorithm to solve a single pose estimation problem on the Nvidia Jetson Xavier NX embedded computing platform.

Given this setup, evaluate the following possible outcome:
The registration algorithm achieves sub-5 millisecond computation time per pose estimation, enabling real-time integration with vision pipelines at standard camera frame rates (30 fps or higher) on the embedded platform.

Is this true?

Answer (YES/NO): YES